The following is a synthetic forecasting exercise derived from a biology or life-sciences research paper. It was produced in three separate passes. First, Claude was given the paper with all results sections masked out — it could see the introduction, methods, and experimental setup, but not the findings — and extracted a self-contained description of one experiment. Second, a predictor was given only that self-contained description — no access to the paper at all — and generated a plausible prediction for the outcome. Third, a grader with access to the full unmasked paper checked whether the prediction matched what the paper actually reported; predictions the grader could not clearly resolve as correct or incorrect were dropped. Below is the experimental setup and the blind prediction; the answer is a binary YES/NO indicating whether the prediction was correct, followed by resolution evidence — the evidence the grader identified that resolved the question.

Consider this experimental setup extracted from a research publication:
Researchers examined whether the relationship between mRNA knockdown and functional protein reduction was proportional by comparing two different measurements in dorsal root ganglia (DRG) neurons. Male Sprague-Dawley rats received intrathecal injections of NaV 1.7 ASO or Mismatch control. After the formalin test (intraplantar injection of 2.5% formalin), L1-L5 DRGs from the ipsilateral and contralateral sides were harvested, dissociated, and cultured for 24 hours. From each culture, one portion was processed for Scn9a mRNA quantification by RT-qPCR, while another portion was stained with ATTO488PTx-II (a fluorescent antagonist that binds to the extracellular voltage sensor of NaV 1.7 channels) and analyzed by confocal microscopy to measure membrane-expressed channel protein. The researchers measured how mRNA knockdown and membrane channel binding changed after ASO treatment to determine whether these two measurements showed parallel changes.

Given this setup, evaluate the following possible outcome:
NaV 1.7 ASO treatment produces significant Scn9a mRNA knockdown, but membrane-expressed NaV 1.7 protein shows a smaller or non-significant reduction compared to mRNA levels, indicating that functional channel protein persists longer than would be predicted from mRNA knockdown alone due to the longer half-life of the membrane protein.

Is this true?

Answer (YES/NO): YES